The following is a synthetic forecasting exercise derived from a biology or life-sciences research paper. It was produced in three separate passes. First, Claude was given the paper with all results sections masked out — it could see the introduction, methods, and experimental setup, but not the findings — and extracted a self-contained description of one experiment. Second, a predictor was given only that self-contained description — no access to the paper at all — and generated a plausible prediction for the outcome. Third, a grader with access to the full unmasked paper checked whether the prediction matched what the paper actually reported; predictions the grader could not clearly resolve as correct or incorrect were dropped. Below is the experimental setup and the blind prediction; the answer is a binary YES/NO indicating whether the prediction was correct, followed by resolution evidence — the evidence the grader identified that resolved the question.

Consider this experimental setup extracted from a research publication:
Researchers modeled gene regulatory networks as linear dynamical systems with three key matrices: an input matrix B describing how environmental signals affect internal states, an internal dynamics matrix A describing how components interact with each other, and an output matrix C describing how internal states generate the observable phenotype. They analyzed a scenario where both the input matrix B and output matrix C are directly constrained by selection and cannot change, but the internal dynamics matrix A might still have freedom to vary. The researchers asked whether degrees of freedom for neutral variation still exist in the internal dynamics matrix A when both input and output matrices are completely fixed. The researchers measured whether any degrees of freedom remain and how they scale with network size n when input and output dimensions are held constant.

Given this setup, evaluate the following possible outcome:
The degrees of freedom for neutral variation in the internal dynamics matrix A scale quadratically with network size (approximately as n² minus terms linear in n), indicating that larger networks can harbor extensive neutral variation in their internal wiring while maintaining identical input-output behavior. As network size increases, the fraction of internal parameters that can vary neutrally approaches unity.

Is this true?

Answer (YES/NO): YES